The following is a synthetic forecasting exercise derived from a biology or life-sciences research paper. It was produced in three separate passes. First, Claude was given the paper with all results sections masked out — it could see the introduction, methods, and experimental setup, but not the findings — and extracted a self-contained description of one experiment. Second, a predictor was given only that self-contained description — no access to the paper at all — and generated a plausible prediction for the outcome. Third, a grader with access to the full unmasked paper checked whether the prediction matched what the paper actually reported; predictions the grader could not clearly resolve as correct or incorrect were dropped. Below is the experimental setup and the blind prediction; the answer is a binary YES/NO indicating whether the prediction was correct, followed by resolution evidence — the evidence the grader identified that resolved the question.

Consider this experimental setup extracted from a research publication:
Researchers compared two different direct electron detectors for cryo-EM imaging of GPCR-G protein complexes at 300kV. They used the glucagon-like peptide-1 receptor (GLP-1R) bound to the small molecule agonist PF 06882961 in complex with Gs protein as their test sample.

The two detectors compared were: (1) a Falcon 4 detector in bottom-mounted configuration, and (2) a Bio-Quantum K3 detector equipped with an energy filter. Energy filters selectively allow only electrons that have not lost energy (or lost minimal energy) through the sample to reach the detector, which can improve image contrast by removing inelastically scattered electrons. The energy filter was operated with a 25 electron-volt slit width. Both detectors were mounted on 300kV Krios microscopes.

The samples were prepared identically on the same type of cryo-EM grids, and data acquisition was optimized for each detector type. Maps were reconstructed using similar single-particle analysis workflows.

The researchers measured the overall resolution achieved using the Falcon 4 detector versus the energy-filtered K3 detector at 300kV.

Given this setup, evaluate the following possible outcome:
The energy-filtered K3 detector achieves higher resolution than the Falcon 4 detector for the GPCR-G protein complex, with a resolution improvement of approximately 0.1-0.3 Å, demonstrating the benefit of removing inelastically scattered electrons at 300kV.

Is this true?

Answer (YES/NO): NO